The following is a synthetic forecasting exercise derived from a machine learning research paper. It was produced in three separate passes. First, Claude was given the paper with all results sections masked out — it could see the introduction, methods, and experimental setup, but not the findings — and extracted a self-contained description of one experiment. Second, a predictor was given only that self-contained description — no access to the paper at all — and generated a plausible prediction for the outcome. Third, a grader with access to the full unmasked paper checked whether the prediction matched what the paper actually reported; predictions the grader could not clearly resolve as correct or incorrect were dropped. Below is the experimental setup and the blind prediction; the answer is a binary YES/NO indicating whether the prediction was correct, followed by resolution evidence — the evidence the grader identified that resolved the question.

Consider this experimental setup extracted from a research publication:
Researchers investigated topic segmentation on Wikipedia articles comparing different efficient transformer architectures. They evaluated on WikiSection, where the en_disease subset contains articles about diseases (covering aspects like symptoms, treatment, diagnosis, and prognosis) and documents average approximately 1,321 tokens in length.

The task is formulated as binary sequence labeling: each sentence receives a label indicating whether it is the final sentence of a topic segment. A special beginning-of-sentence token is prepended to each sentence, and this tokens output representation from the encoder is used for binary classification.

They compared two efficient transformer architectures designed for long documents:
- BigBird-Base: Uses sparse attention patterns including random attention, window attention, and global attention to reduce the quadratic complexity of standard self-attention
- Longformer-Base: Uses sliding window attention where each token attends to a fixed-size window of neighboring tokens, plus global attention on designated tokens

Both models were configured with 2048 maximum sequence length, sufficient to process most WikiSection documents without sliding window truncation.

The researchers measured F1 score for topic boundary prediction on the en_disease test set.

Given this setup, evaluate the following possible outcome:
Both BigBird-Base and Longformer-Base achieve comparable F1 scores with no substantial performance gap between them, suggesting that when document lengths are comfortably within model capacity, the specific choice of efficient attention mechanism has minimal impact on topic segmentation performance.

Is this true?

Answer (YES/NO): NO